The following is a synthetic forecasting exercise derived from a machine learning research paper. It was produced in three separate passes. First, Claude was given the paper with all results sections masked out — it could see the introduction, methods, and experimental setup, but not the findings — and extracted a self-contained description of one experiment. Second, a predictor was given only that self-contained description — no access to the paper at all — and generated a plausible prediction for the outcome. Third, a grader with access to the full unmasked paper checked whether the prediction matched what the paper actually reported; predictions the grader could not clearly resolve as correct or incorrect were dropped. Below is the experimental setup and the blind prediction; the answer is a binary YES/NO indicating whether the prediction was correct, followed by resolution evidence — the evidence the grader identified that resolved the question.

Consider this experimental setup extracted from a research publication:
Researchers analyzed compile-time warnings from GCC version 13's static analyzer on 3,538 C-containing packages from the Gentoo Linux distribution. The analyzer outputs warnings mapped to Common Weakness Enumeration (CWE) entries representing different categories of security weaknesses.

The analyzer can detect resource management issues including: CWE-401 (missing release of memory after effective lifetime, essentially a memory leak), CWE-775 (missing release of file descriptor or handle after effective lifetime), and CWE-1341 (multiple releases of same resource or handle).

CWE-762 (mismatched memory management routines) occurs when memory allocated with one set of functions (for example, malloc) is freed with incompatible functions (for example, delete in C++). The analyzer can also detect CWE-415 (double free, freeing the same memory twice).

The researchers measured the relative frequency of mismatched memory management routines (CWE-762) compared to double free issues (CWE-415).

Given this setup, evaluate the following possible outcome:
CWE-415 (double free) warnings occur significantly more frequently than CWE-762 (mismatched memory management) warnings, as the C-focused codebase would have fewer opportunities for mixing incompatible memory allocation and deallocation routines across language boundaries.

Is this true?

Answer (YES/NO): NO